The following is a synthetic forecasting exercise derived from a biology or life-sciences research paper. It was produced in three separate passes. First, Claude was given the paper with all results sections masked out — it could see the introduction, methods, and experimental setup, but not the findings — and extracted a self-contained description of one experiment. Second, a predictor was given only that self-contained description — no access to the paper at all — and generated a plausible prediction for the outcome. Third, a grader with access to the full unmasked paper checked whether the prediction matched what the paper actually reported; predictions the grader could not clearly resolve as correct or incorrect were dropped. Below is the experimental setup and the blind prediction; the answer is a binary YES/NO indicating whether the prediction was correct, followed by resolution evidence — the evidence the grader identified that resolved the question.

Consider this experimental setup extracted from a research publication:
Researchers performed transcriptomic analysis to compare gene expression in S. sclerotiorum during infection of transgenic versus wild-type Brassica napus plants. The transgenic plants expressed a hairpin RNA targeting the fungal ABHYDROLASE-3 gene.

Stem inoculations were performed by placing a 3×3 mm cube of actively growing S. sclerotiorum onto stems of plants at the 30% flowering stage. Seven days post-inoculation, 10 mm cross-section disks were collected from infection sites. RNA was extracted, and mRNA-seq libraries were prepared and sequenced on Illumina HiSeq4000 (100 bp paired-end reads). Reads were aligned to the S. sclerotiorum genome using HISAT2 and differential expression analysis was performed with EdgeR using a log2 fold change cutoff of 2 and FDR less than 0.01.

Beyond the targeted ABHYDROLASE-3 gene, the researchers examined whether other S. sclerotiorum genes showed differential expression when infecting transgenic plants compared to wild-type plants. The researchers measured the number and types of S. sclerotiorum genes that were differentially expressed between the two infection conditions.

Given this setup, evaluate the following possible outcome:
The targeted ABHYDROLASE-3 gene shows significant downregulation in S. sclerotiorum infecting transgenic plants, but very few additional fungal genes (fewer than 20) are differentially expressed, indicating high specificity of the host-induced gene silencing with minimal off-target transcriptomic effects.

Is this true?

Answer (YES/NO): NO